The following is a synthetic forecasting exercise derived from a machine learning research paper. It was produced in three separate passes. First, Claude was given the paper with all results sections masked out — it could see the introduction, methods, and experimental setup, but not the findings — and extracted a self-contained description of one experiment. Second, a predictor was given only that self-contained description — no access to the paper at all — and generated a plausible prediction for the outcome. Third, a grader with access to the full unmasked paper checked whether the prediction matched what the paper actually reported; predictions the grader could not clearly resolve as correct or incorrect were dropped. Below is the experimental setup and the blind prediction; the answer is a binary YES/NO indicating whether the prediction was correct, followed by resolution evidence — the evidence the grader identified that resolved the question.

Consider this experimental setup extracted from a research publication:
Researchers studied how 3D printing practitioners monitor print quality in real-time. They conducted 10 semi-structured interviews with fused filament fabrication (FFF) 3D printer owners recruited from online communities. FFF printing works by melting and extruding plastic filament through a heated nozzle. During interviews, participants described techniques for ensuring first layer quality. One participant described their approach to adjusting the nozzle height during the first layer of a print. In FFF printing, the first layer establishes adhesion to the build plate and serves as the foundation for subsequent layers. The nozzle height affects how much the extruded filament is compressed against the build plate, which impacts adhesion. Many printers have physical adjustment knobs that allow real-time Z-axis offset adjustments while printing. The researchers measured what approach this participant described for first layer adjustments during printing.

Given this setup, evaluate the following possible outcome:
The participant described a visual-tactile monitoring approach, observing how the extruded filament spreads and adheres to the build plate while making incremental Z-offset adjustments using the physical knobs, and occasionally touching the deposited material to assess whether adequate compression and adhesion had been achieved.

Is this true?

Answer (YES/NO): NO